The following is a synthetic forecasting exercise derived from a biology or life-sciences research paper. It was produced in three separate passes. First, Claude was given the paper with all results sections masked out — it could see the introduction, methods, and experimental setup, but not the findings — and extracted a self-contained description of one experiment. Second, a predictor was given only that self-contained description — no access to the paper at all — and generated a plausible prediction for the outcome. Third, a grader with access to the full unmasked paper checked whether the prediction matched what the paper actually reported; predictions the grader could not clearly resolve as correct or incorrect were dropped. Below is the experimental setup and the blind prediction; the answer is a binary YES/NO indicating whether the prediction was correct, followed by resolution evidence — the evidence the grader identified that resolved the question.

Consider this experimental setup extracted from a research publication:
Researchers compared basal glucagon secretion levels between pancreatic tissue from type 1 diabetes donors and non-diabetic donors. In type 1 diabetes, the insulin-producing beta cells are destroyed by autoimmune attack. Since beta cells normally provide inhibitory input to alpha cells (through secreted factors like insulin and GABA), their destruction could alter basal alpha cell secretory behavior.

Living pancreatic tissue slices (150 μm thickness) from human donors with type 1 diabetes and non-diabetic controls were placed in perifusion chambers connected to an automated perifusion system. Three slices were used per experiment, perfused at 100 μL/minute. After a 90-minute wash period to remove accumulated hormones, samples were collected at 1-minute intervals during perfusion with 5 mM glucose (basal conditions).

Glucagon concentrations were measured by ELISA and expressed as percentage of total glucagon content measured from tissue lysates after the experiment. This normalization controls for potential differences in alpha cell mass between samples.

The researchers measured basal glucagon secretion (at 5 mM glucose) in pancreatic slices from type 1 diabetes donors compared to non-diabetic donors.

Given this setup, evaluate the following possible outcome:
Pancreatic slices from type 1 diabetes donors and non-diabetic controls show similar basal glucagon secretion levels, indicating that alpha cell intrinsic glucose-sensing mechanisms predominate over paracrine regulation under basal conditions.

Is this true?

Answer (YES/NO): NO